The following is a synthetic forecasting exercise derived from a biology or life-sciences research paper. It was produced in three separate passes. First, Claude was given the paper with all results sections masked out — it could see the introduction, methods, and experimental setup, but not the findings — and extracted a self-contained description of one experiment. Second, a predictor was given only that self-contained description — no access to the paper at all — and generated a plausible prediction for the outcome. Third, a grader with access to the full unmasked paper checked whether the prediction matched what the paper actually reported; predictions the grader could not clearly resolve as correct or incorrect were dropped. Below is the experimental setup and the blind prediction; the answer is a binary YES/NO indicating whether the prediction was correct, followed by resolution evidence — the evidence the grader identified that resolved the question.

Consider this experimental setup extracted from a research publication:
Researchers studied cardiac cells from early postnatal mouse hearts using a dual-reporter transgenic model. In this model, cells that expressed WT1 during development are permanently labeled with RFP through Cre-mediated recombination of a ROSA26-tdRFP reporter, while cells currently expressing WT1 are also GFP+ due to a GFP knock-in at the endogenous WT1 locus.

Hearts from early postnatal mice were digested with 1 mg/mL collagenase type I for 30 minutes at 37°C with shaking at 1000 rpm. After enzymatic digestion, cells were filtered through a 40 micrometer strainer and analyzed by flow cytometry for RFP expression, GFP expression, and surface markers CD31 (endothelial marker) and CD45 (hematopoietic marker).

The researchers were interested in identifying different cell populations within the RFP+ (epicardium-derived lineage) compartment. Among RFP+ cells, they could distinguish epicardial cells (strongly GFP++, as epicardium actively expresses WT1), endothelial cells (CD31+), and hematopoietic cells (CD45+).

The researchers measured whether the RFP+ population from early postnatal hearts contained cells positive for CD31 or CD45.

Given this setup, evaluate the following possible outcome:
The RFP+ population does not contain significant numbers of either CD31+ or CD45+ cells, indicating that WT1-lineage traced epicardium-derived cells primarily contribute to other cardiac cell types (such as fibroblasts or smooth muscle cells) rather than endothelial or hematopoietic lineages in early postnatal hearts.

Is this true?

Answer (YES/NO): NO